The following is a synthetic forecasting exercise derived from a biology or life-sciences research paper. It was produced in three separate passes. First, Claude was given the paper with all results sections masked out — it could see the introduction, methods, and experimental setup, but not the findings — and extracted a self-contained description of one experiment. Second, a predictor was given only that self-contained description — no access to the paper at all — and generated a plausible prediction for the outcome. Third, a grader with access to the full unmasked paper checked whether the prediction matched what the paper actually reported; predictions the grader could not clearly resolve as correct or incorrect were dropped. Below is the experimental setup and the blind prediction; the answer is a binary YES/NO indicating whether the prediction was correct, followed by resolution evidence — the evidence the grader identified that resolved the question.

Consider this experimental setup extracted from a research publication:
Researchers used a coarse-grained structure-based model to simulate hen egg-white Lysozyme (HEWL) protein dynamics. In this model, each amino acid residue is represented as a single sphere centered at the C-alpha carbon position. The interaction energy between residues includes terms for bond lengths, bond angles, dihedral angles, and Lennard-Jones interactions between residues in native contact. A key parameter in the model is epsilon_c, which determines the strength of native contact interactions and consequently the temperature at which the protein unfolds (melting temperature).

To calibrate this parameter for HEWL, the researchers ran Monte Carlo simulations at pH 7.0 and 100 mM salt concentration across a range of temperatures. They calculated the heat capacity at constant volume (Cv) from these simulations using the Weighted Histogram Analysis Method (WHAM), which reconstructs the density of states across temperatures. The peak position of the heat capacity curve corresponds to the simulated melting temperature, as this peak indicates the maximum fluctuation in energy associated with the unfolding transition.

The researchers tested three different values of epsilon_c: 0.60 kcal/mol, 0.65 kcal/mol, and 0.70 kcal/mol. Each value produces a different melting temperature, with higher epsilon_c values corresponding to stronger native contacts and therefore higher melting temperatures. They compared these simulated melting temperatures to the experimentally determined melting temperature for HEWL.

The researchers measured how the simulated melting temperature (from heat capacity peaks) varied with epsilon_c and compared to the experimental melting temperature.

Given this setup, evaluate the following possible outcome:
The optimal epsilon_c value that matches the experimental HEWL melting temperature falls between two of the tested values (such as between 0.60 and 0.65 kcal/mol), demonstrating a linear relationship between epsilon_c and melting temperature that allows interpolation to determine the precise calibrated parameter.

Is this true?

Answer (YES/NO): YES